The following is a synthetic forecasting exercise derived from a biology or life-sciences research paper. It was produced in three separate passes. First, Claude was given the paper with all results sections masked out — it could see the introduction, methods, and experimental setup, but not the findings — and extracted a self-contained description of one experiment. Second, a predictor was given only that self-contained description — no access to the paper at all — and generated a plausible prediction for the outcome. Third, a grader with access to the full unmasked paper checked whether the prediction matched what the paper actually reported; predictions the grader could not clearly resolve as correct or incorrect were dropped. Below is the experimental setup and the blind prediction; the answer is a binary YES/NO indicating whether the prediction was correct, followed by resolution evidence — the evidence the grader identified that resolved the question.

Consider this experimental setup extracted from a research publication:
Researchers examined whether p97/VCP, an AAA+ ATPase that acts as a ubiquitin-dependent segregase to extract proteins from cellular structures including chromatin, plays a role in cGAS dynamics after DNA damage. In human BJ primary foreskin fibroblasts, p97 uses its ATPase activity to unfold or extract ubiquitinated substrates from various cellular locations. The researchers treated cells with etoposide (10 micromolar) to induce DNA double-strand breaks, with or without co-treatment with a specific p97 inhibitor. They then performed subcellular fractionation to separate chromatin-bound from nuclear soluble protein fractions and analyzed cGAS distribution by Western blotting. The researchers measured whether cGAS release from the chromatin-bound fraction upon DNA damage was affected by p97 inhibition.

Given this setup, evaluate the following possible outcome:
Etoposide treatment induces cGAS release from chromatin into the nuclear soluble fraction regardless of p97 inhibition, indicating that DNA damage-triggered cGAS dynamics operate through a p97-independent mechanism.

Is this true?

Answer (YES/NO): NO